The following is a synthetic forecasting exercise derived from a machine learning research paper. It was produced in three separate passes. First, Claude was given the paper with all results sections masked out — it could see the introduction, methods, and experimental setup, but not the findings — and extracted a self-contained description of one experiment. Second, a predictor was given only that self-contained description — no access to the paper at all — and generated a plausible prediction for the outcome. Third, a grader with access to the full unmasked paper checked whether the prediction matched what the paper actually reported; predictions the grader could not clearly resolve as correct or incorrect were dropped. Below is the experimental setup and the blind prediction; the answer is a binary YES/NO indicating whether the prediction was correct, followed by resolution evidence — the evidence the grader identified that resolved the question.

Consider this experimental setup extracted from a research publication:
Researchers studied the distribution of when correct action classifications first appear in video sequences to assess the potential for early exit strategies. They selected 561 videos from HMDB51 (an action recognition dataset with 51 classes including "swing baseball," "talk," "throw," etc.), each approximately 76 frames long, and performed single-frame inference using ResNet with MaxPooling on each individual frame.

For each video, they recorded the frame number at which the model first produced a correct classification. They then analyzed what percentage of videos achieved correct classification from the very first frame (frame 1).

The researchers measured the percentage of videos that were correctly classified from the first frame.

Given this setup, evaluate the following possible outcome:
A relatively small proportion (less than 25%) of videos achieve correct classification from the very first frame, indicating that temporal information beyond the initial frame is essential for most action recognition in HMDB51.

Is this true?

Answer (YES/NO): NO